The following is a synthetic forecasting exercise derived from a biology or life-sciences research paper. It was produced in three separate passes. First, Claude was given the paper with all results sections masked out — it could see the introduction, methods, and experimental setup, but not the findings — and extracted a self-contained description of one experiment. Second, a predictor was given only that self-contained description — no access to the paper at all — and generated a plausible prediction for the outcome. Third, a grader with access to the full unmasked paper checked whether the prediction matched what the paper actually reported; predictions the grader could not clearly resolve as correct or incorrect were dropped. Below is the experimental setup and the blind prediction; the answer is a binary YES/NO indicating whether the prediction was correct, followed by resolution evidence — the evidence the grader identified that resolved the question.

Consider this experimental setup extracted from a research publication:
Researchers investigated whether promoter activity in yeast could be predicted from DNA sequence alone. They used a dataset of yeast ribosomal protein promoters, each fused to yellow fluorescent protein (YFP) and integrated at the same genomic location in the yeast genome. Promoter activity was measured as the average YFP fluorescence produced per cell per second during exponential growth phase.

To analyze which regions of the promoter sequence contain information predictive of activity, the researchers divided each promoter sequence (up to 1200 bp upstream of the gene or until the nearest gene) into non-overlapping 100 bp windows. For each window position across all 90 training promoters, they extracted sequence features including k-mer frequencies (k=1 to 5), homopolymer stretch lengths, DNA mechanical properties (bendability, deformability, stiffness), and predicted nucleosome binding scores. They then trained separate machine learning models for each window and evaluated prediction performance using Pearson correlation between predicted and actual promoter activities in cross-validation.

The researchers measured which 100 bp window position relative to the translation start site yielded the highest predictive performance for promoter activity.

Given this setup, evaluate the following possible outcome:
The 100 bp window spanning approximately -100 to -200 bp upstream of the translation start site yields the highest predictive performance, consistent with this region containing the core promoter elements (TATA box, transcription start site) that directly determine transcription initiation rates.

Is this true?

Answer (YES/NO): NO